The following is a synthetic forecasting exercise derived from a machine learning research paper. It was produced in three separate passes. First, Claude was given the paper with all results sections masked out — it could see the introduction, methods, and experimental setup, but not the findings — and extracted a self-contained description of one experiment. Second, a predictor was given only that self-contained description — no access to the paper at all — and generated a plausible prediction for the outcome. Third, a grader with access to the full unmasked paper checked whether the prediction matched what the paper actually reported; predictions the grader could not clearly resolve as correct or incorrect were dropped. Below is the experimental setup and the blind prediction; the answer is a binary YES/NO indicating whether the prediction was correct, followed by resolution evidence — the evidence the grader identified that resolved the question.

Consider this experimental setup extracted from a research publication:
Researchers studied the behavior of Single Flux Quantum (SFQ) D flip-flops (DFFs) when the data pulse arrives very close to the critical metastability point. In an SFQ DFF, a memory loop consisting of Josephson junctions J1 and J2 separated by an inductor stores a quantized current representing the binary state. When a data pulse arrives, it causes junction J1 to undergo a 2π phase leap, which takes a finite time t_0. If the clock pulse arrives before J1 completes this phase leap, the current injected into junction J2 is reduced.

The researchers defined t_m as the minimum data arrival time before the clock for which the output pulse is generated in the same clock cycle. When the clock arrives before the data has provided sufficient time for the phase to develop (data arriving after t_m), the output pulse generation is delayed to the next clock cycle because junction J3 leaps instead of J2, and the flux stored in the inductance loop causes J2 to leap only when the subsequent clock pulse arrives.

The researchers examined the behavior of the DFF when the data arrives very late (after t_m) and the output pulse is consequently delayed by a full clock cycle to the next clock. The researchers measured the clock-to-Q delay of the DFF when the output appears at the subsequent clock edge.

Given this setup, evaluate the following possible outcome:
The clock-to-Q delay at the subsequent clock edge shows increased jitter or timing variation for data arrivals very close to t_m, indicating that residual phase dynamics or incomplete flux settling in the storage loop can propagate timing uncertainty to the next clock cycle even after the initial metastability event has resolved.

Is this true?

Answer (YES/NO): NO